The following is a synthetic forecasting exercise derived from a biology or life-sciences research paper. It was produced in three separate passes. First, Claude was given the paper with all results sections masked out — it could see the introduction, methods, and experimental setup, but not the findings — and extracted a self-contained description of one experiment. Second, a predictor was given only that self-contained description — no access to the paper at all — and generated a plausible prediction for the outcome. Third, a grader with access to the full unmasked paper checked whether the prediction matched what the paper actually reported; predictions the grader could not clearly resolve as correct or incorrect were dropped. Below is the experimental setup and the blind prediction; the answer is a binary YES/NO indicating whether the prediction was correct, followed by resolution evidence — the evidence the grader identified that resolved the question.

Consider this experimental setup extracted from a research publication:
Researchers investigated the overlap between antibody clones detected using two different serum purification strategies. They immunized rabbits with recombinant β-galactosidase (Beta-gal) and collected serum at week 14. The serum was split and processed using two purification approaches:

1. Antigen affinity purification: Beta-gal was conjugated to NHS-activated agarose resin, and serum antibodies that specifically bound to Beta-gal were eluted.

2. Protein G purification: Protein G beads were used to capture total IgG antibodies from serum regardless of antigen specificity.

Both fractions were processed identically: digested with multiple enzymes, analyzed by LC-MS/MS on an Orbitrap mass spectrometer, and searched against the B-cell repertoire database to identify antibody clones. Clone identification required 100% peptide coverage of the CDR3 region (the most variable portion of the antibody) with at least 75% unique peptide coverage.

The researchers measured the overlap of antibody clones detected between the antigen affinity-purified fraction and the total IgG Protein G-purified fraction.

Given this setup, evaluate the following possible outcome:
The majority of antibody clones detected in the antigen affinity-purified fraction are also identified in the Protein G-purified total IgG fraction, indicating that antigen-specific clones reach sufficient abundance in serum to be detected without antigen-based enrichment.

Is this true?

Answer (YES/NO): NO